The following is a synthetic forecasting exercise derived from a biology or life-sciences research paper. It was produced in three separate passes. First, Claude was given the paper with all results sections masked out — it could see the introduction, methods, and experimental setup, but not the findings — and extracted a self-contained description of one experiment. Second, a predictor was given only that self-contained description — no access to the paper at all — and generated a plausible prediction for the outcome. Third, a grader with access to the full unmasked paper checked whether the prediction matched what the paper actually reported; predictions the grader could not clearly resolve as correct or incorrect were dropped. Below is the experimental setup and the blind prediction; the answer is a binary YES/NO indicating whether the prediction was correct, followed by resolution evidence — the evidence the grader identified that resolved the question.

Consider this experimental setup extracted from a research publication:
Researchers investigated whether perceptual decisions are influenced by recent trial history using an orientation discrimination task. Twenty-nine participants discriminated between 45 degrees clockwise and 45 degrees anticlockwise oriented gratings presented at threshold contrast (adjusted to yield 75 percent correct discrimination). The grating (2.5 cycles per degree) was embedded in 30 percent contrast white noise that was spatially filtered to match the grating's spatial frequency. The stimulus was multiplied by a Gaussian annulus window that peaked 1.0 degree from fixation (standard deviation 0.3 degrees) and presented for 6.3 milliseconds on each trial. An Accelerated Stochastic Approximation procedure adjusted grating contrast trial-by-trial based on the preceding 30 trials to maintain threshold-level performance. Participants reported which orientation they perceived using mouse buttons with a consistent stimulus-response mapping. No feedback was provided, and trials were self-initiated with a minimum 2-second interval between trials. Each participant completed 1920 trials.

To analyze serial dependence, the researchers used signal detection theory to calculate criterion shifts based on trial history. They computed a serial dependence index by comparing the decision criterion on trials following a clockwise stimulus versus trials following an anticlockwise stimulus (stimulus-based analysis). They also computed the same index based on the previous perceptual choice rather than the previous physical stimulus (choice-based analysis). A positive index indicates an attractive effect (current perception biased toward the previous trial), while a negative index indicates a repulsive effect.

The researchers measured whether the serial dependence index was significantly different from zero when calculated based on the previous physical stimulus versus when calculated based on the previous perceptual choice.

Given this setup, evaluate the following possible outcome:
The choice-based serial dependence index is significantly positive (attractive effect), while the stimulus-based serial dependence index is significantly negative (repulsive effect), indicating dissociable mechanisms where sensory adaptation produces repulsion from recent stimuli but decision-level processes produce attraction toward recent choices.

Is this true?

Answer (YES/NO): NO